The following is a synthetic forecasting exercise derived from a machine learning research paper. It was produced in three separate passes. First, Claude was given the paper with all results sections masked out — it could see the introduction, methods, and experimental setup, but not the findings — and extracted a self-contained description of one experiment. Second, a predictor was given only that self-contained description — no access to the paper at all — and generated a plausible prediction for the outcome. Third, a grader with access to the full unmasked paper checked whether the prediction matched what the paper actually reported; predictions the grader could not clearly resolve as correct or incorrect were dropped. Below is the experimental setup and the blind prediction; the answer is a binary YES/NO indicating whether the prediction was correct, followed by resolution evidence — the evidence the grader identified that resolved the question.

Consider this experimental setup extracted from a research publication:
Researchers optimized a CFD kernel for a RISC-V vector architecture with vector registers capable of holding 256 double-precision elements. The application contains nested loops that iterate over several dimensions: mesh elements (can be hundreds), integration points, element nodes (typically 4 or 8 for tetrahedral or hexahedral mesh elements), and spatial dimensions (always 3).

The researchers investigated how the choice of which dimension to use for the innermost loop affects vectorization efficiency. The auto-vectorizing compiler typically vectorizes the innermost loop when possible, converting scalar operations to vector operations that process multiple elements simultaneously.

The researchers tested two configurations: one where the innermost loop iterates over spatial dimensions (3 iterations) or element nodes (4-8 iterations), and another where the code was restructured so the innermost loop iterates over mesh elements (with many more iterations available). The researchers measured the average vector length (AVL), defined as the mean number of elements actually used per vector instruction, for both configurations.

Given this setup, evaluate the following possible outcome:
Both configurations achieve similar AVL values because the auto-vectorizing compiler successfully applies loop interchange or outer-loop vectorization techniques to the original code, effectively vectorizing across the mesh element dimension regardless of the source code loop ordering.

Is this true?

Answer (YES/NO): NO